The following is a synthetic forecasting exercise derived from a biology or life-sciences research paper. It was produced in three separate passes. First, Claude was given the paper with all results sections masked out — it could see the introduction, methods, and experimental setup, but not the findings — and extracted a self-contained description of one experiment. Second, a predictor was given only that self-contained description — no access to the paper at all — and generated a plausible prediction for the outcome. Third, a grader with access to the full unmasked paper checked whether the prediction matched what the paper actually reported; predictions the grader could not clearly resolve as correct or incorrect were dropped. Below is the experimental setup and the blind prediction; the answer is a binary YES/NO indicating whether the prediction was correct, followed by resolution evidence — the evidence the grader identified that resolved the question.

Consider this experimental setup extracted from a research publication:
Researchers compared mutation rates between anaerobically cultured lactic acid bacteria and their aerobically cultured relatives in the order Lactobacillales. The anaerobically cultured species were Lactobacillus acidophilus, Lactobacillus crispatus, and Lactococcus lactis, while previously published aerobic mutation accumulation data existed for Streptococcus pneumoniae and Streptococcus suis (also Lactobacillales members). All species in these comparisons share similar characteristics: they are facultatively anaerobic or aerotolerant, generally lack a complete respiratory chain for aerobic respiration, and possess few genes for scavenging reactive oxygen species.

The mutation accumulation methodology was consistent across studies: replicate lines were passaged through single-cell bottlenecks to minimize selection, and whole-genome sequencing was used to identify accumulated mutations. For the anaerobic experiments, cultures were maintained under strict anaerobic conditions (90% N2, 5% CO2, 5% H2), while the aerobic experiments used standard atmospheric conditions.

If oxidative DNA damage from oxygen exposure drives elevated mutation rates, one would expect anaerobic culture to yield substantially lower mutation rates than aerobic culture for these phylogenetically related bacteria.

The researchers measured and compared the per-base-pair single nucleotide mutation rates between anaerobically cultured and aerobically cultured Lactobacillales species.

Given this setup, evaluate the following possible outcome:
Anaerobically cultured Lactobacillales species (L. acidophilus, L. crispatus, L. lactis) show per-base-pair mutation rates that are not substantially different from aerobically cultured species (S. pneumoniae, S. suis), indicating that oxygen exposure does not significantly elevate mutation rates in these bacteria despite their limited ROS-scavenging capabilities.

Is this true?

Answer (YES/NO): YES